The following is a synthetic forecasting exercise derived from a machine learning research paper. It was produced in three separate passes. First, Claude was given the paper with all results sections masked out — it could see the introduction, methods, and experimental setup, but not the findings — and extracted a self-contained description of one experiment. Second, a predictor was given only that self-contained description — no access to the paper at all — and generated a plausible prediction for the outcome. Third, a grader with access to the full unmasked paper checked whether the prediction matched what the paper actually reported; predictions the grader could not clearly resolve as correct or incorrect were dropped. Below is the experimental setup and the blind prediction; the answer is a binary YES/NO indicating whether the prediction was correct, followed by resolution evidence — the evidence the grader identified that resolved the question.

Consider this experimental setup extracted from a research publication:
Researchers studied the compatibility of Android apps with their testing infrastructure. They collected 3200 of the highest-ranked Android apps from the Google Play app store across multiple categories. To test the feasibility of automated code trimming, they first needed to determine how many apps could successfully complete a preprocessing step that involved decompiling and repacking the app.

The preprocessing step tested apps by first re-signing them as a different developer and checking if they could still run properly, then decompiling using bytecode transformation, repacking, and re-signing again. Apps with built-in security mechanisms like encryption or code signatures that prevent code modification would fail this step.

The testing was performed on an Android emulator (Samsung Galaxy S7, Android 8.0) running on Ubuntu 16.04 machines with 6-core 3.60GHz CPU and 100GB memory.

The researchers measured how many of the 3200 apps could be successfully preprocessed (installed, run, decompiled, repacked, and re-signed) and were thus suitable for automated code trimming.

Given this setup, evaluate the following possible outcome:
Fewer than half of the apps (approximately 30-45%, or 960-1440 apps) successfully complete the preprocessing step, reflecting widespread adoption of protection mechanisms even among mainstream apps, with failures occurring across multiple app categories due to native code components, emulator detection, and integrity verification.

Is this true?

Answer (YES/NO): NO